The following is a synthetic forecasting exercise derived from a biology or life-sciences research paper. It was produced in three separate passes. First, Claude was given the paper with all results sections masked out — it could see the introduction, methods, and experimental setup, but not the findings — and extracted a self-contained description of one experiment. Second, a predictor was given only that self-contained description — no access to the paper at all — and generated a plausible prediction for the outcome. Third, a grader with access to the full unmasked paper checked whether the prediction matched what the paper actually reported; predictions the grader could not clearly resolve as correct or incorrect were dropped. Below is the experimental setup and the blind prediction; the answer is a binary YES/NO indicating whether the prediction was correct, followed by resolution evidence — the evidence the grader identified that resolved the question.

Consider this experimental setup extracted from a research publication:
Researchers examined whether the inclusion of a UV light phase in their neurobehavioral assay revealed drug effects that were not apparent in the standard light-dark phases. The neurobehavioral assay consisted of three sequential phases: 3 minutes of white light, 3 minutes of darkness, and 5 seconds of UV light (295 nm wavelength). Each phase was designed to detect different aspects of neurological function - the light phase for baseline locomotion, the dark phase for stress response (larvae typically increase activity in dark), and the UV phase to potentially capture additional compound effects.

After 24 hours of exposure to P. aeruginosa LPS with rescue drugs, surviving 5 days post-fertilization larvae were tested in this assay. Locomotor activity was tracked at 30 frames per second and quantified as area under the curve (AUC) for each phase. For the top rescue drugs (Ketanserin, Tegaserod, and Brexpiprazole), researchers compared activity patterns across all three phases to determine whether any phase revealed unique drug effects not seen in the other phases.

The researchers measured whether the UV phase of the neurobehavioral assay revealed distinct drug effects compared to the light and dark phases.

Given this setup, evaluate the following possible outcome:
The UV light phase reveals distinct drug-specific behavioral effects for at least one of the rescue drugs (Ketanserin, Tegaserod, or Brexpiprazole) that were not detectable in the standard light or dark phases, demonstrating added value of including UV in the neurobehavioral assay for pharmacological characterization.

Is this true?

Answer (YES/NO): NO